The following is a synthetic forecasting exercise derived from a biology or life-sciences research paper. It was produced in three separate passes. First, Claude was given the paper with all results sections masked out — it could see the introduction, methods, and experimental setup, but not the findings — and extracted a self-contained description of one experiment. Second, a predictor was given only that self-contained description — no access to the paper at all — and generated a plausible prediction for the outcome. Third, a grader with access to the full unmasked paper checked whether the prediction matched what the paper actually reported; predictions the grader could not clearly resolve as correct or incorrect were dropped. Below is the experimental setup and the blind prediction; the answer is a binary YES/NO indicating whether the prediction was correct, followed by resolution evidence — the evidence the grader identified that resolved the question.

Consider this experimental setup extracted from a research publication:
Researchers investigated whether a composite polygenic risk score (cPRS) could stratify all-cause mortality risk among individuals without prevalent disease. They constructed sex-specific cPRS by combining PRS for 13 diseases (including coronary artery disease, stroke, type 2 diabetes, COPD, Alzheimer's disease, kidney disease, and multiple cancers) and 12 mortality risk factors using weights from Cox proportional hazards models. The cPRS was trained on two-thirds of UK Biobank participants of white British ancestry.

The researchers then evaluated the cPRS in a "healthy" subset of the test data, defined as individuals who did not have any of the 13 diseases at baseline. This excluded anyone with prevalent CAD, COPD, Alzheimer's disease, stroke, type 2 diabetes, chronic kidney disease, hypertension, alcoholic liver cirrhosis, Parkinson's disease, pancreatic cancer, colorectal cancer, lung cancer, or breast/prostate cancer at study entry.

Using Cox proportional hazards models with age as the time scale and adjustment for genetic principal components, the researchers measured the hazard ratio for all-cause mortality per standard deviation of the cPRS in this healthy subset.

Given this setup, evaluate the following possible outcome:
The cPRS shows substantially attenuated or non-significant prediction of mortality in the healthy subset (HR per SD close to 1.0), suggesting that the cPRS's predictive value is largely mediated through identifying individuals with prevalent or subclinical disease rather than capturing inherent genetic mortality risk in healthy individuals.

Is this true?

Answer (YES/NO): NO